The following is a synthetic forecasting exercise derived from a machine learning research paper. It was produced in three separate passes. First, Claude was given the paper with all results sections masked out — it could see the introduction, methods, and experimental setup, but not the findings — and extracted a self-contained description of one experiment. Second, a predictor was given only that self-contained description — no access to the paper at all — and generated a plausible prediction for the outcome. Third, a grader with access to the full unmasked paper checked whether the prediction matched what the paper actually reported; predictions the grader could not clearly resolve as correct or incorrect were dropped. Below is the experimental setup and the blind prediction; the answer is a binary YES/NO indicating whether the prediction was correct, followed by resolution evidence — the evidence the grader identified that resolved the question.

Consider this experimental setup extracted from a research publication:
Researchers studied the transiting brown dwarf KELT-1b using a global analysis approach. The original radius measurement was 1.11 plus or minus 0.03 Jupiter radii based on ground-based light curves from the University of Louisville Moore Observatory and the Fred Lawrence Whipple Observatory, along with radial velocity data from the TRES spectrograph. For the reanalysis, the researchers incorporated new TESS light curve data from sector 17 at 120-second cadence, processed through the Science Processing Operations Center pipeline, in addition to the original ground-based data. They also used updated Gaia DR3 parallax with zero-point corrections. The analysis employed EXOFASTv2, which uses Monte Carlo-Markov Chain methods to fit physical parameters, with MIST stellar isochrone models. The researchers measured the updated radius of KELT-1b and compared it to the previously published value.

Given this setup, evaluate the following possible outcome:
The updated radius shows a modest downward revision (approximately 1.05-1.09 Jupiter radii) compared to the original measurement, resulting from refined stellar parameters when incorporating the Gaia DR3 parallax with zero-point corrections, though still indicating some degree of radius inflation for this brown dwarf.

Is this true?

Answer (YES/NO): NO